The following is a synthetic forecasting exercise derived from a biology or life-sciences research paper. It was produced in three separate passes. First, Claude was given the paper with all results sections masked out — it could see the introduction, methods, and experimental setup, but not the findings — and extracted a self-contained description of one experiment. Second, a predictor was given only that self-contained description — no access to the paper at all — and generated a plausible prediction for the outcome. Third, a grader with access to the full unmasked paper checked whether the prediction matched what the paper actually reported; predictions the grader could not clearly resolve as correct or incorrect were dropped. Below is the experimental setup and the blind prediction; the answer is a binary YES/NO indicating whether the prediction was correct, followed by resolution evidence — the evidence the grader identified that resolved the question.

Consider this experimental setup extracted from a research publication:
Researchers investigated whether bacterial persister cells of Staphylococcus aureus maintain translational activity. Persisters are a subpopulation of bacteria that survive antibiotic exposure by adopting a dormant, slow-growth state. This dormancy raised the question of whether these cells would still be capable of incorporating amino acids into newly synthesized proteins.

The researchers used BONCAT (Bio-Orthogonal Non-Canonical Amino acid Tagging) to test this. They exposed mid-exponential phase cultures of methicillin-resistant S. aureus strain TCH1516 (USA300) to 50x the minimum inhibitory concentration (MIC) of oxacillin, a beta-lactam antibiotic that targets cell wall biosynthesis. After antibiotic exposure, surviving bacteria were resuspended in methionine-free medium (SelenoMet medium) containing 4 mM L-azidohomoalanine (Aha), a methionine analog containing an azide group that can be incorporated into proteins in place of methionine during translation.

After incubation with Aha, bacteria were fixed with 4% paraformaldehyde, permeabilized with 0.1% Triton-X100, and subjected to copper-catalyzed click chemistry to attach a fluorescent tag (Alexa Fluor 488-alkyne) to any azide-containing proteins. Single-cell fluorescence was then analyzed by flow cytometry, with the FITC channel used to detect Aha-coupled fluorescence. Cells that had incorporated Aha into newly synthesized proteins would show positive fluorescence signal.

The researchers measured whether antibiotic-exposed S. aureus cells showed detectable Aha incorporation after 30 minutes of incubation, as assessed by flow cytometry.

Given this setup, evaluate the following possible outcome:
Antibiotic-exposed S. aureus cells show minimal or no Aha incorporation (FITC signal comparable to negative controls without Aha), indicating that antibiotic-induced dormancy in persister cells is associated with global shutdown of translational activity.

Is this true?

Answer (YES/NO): NO